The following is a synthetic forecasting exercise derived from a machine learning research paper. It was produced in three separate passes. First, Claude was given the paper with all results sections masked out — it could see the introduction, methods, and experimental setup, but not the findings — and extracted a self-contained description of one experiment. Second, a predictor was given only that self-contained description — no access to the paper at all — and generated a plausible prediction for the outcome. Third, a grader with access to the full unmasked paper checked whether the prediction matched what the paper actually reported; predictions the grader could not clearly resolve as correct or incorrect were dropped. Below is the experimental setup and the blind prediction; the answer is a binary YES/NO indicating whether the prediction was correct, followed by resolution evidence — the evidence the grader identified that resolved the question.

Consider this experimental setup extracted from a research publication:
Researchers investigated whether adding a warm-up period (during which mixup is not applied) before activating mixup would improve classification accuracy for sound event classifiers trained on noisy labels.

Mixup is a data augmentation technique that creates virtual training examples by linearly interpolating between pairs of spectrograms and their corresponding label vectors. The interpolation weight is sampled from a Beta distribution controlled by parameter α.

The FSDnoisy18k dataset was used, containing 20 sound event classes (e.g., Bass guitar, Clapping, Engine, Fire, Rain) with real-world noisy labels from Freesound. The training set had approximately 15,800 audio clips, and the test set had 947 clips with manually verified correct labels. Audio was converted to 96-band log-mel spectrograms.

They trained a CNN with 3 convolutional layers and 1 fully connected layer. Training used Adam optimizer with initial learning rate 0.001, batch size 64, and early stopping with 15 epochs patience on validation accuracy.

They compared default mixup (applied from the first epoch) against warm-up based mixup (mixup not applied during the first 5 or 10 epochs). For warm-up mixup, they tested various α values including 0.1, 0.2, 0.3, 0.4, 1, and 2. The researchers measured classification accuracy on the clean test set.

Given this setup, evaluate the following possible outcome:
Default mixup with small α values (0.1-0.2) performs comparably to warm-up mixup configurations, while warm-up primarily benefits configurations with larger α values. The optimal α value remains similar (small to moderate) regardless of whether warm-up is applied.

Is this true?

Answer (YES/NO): NO